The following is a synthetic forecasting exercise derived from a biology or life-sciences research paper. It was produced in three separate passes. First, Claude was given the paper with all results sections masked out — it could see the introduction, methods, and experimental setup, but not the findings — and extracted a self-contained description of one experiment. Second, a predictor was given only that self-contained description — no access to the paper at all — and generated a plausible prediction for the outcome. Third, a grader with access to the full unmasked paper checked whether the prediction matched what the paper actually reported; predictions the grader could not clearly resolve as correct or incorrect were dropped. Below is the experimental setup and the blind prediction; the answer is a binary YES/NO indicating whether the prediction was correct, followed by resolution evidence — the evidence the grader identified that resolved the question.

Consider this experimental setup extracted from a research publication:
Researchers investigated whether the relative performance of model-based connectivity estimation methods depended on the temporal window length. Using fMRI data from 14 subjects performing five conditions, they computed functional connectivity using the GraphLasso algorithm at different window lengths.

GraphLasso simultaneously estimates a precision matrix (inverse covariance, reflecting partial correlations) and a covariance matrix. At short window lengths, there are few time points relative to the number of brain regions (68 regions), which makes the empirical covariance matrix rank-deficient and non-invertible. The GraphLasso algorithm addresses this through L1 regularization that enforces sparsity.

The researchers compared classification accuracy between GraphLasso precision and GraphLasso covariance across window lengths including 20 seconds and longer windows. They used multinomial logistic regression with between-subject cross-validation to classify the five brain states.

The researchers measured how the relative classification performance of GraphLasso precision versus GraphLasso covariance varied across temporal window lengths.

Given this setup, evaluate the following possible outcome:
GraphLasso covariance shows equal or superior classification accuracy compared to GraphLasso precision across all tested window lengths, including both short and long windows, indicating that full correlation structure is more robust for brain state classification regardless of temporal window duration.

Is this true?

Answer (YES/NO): NO